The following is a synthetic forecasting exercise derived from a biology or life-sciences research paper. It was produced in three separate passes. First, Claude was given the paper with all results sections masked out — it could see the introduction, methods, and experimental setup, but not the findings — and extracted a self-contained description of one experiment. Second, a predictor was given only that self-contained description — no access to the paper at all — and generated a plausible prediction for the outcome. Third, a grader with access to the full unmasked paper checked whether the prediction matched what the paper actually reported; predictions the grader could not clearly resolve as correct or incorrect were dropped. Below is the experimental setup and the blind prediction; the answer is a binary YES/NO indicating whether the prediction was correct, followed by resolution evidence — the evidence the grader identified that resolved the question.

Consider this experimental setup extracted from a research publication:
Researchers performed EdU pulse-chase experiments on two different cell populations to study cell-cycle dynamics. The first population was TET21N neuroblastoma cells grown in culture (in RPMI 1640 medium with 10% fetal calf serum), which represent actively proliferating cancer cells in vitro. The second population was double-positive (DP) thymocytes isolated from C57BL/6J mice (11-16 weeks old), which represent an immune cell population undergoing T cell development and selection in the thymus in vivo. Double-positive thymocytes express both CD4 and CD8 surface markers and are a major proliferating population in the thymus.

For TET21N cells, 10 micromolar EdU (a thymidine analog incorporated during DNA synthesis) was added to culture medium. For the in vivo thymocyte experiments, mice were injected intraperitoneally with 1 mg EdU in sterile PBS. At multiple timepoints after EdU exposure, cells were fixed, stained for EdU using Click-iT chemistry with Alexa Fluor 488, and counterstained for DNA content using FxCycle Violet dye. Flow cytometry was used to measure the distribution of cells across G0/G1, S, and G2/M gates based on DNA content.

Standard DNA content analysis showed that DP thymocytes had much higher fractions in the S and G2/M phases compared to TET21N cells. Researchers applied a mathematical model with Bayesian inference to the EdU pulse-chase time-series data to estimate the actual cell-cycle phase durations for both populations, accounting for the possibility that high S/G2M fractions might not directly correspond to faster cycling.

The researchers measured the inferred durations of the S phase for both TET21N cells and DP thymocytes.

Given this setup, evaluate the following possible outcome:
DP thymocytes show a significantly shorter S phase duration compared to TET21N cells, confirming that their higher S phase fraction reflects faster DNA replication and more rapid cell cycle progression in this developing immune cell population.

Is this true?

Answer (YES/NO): NO